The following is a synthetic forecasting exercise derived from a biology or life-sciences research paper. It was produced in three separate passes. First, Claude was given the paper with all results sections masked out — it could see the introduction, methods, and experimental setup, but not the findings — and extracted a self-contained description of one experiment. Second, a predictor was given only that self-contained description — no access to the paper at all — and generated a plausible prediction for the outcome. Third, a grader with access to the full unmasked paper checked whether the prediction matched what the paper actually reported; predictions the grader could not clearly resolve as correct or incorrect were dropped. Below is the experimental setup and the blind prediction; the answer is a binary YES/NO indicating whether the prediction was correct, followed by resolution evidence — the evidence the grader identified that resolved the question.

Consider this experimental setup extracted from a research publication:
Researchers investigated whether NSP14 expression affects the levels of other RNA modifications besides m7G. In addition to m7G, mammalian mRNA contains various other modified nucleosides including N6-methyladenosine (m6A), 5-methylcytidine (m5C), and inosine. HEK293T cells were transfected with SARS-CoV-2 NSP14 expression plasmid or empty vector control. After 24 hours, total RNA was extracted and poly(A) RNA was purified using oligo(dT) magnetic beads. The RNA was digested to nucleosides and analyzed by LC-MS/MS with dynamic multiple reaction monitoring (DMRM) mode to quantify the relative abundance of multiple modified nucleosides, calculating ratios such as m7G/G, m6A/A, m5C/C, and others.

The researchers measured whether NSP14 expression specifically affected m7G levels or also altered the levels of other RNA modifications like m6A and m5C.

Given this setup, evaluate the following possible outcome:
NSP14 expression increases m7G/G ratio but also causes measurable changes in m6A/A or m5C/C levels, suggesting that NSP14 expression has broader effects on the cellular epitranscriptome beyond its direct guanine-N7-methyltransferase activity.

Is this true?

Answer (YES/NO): NO